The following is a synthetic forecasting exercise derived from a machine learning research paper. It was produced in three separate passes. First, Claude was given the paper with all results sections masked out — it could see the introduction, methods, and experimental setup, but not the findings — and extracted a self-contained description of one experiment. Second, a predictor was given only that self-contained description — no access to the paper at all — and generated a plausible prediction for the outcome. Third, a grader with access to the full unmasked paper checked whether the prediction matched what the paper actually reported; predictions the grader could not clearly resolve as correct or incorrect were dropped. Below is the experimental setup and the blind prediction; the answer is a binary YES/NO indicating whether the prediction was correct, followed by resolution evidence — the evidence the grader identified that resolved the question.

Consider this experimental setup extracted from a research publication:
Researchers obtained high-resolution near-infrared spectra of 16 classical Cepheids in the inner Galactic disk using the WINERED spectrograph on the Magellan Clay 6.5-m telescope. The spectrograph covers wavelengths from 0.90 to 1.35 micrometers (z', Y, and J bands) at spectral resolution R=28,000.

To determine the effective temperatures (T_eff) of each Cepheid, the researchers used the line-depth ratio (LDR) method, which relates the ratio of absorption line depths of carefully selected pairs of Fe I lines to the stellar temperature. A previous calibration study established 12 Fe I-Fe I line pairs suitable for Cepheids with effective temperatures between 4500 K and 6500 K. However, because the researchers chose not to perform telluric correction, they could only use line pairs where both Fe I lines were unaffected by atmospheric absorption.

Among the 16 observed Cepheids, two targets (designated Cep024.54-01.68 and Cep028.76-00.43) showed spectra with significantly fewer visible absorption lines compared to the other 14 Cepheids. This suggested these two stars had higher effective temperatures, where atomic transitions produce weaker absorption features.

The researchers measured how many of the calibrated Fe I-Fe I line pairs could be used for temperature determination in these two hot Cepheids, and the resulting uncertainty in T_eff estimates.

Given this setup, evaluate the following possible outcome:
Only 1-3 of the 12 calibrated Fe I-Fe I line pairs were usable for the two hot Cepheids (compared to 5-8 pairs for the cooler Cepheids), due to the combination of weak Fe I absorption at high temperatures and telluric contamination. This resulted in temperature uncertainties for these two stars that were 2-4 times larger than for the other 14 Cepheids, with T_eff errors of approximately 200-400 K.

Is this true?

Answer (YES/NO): NO